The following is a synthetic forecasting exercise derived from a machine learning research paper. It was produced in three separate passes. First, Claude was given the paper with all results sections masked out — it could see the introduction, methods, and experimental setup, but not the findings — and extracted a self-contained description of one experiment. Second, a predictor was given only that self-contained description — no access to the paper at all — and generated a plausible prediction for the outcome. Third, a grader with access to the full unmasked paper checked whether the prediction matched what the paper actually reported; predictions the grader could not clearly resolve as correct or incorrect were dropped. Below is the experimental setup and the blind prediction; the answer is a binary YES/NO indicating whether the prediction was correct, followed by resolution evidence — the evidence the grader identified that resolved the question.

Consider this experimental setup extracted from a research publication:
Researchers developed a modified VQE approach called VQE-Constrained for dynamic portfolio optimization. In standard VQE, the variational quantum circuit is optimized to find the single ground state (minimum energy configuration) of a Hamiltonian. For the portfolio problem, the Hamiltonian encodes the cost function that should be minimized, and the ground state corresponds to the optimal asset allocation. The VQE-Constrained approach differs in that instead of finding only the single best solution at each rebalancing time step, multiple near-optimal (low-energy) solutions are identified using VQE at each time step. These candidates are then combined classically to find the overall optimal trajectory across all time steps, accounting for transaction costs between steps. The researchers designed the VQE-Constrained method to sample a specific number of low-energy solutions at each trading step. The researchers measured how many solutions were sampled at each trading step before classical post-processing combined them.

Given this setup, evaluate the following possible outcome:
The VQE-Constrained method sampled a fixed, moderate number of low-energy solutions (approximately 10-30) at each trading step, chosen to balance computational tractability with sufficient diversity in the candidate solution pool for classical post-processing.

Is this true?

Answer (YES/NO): YES